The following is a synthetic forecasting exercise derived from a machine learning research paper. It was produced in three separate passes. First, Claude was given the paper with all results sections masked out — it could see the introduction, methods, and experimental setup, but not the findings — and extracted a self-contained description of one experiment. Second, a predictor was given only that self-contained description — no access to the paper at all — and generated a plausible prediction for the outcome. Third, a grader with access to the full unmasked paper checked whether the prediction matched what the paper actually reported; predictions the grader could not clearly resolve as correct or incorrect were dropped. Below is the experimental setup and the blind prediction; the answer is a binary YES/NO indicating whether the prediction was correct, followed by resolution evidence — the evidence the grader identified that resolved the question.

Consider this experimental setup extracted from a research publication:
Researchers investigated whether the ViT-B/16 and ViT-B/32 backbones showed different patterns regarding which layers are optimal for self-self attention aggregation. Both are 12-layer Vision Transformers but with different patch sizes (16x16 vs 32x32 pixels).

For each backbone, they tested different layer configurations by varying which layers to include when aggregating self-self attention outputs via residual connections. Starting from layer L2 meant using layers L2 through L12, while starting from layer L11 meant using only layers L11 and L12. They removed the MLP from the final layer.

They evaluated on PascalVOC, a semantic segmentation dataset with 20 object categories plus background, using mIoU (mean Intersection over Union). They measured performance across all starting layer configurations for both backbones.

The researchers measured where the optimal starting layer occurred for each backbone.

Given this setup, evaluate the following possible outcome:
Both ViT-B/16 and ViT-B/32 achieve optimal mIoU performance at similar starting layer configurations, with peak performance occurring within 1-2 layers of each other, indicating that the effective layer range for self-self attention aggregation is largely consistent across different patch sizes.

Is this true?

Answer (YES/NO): YES